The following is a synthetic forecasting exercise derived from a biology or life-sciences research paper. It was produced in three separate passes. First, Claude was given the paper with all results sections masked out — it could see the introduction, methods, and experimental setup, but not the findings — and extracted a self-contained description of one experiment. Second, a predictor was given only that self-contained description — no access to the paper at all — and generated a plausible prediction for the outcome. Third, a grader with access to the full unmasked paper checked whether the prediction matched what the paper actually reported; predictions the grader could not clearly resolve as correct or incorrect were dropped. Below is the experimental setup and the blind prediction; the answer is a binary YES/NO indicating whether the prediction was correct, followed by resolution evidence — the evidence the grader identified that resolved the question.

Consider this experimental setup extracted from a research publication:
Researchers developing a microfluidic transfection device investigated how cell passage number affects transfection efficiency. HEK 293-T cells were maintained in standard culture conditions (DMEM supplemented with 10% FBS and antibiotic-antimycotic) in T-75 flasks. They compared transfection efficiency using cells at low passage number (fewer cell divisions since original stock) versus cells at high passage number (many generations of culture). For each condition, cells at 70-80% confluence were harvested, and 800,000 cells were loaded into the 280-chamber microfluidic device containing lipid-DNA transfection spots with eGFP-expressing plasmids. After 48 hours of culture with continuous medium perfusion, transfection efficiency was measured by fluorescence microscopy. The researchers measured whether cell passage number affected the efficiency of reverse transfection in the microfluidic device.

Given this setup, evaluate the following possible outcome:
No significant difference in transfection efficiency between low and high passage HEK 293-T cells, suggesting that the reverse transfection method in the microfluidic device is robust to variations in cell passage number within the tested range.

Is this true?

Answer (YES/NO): NO